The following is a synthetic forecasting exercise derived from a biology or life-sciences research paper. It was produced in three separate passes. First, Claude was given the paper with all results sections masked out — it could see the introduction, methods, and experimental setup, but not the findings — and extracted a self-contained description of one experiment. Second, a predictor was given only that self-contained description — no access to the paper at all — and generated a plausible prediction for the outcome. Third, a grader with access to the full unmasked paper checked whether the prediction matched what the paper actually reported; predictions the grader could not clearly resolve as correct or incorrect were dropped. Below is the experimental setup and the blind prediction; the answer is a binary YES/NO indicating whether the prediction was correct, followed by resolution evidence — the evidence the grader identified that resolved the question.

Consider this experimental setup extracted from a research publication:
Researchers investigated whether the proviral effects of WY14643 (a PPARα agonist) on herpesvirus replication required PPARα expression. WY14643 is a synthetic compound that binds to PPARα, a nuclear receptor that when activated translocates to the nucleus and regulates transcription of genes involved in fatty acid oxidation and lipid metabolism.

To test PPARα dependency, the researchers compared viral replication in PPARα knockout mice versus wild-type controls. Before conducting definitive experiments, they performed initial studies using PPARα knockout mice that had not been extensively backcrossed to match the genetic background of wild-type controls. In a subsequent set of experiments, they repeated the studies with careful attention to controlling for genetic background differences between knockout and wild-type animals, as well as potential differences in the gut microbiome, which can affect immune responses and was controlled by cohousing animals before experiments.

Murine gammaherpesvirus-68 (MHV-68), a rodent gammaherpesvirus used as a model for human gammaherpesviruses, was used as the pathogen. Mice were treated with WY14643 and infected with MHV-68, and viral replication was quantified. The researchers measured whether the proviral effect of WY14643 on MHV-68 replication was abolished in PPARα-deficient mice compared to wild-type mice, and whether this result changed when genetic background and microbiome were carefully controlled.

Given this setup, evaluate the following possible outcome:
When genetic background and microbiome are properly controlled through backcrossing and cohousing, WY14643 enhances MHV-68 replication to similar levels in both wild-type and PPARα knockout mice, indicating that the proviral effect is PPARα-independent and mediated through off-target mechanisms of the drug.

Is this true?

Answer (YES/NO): YES